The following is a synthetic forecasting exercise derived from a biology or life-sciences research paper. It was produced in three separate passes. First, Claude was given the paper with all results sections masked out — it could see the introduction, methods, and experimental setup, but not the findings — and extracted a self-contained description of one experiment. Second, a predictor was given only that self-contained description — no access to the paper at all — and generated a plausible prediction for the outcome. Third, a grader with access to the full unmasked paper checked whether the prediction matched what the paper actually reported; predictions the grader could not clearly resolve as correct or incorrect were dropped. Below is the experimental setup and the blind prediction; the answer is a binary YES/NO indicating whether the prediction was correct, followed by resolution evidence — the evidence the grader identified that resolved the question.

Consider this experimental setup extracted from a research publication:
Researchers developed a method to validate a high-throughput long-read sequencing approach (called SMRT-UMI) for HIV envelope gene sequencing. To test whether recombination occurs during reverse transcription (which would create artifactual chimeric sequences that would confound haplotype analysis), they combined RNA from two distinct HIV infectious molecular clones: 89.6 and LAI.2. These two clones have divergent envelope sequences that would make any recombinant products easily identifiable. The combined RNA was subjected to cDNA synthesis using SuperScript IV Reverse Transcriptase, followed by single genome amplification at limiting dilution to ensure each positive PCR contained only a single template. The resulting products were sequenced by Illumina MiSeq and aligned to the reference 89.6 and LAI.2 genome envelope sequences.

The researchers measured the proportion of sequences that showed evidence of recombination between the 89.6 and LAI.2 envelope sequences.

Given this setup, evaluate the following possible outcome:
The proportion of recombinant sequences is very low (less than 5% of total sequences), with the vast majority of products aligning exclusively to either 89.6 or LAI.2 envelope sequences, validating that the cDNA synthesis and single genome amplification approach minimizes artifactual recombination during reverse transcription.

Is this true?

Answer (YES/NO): YES